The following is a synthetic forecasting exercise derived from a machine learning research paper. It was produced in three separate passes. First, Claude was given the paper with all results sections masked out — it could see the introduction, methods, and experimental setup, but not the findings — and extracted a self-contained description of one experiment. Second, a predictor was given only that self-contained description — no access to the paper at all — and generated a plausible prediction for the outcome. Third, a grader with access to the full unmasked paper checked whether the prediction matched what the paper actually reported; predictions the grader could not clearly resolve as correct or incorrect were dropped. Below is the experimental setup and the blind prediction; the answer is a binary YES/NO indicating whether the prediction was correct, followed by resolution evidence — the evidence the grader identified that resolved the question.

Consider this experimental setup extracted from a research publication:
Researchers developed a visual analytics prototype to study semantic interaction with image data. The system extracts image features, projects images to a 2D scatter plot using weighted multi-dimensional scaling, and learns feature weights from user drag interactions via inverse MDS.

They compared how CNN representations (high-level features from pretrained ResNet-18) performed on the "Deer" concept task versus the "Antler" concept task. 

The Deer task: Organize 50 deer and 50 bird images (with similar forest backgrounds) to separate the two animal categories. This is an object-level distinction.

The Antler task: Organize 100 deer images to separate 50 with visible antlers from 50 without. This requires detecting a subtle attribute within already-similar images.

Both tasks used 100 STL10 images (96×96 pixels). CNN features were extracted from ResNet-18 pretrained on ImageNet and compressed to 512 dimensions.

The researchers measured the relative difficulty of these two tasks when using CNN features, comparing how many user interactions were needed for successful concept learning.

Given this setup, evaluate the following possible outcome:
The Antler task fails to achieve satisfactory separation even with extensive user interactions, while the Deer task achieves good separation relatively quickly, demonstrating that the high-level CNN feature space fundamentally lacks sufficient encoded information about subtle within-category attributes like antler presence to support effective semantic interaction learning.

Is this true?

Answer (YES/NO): NO